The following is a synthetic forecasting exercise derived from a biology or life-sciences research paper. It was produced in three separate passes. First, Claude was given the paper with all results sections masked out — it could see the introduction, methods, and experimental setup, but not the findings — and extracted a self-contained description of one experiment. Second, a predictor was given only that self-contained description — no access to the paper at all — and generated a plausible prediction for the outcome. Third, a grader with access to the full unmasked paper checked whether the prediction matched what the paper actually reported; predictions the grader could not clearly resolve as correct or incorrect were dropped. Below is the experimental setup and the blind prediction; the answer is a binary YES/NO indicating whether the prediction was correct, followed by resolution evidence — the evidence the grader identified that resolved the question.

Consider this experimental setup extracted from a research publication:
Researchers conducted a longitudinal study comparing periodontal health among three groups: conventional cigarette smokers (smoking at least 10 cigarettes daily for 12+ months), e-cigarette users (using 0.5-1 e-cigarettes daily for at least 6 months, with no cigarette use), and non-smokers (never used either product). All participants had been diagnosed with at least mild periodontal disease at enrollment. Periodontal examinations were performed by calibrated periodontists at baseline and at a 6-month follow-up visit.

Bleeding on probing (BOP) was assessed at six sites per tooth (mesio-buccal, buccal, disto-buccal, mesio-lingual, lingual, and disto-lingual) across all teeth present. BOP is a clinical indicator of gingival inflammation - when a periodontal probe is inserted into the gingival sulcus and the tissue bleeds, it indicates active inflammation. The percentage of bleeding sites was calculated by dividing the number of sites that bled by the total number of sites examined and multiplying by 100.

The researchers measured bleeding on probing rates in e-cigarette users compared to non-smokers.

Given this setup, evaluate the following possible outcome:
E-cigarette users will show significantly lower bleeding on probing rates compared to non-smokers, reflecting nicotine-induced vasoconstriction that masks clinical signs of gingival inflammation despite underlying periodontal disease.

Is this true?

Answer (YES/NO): NO